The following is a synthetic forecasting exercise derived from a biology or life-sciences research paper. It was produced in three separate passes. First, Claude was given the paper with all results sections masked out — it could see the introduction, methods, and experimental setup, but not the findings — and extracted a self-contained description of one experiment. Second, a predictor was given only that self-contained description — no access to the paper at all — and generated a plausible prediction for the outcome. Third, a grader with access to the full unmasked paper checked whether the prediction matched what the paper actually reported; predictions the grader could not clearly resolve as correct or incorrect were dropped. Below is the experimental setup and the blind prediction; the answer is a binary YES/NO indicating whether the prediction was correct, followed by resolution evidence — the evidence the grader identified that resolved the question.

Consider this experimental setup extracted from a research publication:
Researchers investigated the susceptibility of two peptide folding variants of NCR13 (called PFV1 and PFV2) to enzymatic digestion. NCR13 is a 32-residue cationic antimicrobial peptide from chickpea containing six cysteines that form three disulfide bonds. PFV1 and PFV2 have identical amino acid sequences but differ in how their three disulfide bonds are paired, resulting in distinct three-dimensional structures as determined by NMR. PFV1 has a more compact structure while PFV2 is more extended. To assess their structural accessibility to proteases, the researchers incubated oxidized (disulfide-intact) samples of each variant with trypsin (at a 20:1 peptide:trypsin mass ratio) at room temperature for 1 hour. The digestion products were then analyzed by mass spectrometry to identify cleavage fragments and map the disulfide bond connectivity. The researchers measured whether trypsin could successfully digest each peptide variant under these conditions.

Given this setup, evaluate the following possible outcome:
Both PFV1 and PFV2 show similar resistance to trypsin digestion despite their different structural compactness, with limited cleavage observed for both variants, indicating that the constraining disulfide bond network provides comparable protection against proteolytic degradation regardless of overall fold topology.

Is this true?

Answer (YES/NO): NO